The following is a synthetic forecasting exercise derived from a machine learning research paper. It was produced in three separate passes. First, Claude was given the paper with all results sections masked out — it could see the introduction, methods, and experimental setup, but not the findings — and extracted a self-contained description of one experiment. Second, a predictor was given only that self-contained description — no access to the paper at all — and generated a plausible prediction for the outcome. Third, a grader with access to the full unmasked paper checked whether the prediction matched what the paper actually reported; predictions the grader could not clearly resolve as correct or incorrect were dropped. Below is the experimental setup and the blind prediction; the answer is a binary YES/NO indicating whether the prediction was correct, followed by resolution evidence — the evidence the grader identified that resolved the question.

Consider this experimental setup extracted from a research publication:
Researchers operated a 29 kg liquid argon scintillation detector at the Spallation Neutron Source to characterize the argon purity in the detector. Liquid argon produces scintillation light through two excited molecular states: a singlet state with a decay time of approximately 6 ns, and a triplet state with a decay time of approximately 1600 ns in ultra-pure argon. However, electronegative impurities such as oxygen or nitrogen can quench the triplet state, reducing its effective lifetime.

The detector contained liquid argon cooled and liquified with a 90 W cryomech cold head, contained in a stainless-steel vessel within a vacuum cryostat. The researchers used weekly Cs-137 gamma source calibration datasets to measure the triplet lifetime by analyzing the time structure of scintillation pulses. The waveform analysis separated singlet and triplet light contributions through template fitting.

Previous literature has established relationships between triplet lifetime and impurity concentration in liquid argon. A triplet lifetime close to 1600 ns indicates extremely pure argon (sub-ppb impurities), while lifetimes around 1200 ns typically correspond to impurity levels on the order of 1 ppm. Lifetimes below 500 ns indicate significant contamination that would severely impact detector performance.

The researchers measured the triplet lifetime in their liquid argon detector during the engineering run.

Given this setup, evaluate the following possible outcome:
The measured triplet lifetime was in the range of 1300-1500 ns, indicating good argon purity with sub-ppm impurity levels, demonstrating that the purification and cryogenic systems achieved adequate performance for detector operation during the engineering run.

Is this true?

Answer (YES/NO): NO